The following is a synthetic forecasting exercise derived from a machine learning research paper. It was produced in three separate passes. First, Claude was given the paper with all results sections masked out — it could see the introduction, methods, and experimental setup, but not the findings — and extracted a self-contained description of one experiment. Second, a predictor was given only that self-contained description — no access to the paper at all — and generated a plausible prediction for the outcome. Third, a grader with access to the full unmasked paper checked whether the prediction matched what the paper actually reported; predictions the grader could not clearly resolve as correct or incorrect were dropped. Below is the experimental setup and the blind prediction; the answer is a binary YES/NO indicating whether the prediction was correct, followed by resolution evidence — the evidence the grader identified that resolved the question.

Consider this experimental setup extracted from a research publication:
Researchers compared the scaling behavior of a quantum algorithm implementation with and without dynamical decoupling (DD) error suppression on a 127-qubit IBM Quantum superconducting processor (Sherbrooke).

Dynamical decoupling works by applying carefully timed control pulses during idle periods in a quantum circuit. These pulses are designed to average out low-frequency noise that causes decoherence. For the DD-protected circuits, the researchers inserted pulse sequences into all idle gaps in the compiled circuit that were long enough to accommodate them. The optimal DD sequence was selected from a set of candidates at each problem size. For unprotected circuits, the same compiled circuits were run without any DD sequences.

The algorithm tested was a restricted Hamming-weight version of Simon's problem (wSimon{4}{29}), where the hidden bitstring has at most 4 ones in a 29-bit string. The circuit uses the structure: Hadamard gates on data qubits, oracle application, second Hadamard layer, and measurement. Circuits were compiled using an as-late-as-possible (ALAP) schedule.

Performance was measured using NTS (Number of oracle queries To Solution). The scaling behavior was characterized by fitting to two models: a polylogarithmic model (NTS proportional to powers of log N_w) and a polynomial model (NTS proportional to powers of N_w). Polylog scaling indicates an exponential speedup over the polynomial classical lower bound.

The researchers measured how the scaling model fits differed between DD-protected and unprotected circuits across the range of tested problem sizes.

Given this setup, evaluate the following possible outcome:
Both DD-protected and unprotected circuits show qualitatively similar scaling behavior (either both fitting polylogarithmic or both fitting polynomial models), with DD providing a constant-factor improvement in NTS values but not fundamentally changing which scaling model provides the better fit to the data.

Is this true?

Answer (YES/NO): NO